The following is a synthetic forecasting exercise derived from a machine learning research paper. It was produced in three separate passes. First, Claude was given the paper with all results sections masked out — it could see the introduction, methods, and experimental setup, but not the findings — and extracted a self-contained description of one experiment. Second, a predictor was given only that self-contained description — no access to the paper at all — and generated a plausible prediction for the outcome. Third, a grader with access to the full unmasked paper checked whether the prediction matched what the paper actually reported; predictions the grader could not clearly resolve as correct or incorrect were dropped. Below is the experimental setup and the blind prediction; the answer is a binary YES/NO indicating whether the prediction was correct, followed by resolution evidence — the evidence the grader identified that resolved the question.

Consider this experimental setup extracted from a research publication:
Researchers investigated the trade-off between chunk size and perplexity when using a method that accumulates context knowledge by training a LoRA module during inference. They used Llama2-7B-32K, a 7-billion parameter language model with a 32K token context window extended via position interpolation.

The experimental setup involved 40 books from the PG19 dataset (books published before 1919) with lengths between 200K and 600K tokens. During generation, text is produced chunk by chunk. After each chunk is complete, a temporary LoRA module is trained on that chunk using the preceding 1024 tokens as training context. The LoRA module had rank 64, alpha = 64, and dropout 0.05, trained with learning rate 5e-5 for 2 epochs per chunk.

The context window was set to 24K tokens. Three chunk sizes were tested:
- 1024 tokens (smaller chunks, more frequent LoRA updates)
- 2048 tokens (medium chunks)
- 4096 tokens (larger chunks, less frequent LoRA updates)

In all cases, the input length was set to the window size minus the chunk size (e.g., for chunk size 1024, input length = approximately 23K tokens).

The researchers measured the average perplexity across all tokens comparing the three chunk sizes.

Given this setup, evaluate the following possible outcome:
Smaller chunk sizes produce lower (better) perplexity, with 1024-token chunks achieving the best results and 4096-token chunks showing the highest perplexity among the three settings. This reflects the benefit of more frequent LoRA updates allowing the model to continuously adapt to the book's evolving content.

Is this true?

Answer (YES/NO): YES